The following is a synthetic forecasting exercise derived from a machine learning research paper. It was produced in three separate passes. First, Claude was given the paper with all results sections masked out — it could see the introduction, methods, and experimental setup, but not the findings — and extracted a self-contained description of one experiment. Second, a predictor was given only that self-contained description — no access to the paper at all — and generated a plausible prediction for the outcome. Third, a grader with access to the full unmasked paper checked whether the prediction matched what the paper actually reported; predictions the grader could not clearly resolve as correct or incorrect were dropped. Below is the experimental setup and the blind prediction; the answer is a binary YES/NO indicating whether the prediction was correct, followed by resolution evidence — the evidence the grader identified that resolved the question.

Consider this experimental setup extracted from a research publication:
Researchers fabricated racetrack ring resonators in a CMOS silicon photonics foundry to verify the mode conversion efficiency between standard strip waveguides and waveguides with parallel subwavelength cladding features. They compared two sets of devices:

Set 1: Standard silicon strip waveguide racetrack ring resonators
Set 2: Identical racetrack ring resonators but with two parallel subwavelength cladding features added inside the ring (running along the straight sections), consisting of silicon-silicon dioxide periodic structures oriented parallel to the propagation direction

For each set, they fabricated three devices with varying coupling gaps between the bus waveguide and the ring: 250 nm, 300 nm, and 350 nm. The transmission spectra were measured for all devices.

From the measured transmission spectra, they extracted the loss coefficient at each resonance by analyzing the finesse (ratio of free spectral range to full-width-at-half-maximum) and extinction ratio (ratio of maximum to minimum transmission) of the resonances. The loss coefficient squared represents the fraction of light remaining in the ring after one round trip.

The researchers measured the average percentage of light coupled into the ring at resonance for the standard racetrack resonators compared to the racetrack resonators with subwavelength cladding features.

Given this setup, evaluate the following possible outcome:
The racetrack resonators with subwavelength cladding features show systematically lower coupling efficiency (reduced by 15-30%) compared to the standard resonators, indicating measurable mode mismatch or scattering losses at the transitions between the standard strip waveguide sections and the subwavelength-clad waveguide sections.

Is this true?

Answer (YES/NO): NO